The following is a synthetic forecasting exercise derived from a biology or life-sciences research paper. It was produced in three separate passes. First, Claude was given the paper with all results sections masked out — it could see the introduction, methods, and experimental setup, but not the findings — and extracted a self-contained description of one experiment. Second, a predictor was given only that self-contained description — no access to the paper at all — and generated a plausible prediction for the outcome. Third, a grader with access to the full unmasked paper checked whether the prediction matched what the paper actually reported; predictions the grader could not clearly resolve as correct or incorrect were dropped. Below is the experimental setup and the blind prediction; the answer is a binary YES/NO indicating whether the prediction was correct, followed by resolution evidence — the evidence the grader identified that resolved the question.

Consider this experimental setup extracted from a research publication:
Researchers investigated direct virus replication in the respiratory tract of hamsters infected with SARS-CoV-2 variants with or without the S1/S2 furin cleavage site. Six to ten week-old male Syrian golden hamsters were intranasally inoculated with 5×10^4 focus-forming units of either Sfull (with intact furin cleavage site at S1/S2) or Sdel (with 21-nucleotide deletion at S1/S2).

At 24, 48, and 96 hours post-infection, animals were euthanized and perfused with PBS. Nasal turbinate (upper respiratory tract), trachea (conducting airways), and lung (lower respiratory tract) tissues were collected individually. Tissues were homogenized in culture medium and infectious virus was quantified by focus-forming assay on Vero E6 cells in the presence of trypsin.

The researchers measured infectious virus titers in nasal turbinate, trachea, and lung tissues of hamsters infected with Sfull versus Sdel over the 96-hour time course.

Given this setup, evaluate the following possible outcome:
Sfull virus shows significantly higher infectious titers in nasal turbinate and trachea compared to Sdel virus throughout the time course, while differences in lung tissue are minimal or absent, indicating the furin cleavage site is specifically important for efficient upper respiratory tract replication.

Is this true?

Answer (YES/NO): NO